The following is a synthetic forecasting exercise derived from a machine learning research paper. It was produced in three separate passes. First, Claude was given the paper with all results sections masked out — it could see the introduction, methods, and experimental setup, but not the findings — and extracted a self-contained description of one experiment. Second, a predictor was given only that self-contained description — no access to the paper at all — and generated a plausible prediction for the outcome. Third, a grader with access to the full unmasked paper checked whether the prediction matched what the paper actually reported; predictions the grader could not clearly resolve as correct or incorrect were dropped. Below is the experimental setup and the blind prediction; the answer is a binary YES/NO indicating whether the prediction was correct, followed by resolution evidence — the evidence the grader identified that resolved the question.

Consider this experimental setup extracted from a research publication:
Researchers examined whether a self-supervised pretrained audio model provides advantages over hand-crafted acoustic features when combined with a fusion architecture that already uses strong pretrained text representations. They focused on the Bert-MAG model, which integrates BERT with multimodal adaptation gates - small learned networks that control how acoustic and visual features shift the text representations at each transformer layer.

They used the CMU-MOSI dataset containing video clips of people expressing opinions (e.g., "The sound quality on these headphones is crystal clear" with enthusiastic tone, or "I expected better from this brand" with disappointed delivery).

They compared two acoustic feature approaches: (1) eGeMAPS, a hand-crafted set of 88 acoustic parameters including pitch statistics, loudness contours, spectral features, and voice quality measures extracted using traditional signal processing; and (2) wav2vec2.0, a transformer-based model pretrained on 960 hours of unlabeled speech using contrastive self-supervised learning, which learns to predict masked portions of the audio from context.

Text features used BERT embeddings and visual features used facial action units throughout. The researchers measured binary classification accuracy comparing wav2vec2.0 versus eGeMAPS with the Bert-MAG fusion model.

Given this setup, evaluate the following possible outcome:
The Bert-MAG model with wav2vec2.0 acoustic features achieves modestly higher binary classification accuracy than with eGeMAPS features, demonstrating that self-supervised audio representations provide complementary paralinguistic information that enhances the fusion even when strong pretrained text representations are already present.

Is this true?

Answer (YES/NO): YES